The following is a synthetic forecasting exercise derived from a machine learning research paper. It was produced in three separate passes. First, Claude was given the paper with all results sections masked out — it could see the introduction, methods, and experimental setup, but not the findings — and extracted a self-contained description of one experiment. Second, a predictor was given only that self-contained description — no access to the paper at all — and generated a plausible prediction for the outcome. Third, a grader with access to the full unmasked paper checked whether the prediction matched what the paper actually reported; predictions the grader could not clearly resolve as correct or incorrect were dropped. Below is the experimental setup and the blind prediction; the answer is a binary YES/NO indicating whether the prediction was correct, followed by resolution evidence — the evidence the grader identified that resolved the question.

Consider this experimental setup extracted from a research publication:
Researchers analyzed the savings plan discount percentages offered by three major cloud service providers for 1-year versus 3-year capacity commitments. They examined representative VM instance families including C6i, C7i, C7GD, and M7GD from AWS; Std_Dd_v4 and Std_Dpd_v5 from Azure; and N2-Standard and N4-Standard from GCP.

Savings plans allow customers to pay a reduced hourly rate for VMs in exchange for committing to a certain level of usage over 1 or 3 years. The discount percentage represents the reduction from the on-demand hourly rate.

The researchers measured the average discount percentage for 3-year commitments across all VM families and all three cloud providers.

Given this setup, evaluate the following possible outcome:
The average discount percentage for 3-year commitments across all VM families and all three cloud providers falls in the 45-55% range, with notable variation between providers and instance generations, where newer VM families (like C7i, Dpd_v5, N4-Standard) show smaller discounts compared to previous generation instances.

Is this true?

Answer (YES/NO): NO